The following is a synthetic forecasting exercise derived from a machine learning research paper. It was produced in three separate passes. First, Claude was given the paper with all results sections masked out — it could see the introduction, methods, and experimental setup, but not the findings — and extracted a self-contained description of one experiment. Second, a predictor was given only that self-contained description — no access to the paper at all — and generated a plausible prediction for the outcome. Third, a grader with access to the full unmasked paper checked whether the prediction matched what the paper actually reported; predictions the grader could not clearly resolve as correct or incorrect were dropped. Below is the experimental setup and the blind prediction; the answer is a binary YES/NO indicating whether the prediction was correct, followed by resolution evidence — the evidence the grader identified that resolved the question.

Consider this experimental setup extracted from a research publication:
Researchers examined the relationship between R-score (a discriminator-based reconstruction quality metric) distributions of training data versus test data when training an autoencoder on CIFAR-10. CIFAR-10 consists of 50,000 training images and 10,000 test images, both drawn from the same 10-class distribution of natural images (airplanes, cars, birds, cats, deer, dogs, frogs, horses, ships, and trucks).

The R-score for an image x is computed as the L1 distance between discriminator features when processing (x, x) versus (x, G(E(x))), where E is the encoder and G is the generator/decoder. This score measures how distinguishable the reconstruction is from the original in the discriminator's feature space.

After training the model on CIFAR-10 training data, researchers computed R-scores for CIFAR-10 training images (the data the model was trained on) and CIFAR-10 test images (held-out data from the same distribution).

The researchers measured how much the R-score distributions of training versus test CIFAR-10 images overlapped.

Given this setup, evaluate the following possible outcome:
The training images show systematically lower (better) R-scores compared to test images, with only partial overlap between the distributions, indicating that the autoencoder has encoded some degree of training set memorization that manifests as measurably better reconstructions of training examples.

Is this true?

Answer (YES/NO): NO